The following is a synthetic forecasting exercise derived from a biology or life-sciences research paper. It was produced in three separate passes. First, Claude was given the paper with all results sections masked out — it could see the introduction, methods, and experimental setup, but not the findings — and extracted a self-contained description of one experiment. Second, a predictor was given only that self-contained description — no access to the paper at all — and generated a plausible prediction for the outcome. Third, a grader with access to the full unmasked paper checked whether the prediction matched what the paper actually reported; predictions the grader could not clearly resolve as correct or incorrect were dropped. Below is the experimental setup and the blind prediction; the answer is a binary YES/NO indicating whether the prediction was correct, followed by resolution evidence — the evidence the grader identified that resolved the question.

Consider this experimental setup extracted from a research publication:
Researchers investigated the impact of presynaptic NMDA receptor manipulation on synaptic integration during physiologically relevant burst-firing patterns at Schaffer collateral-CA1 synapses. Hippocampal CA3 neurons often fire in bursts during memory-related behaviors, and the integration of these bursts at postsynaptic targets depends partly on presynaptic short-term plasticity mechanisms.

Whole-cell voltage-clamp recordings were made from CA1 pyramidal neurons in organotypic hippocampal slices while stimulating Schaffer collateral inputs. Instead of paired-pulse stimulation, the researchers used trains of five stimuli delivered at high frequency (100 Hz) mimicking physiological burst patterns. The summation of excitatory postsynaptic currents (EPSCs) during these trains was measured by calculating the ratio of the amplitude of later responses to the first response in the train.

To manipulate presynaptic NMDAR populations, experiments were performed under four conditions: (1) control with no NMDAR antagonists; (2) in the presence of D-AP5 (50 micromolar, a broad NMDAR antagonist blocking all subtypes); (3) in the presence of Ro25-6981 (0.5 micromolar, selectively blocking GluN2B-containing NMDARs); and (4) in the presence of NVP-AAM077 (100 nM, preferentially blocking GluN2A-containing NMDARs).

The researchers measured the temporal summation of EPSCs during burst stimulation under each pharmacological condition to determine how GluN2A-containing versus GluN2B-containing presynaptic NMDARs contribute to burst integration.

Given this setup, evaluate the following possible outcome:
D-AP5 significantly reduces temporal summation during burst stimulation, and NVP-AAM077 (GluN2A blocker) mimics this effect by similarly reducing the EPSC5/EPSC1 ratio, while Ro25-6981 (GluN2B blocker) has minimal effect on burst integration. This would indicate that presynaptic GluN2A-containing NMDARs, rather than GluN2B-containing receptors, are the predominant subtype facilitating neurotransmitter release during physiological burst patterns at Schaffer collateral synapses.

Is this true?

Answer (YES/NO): NO